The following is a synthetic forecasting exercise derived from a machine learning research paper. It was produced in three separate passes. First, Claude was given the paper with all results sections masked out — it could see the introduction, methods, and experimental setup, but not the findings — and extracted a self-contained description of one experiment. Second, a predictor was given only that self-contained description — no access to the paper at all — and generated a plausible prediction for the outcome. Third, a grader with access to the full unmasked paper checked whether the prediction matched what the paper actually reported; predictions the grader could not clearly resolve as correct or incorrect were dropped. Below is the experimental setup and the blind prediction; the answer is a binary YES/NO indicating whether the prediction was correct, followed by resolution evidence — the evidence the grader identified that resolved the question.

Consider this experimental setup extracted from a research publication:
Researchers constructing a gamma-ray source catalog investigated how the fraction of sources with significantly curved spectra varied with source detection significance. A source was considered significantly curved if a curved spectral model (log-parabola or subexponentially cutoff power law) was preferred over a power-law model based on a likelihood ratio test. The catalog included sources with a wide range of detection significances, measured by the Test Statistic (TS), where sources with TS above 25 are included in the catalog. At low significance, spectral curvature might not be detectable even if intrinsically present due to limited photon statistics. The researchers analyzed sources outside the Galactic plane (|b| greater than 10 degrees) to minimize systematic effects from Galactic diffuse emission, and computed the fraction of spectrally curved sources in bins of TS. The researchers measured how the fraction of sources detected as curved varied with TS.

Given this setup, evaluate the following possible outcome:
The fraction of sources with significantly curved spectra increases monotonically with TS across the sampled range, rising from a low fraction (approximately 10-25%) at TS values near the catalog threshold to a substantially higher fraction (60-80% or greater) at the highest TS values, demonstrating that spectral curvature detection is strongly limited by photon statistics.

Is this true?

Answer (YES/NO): NO